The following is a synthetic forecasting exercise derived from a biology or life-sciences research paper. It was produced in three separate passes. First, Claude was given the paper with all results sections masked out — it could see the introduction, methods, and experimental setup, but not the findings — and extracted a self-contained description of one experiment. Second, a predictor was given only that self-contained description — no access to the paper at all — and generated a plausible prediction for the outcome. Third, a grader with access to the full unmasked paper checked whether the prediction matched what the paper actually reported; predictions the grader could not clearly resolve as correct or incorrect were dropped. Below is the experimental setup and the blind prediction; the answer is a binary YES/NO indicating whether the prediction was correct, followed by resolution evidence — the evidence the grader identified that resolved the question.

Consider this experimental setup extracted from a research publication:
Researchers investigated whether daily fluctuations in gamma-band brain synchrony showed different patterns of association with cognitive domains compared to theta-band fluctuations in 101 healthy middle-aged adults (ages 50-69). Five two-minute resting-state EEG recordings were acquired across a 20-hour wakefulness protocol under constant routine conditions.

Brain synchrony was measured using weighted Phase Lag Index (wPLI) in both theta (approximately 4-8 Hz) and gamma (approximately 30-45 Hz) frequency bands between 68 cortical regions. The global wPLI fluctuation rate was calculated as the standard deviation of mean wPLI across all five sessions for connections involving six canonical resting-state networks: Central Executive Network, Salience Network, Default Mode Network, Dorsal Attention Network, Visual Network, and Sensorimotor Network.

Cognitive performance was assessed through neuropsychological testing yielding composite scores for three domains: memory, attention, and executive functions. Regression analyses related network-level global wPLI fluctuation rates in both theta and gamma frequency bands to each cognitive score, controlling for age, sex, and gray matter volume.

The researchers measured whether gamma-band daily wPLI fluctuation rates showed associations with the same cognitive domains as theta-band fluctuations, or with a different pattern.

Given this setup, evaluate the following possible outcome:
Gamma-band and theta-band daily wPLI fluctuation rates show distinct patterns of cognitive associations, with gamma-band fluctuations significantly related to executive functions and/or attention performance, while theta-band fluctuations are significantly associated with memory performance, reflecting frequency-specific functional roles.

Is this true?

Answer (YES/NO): YES